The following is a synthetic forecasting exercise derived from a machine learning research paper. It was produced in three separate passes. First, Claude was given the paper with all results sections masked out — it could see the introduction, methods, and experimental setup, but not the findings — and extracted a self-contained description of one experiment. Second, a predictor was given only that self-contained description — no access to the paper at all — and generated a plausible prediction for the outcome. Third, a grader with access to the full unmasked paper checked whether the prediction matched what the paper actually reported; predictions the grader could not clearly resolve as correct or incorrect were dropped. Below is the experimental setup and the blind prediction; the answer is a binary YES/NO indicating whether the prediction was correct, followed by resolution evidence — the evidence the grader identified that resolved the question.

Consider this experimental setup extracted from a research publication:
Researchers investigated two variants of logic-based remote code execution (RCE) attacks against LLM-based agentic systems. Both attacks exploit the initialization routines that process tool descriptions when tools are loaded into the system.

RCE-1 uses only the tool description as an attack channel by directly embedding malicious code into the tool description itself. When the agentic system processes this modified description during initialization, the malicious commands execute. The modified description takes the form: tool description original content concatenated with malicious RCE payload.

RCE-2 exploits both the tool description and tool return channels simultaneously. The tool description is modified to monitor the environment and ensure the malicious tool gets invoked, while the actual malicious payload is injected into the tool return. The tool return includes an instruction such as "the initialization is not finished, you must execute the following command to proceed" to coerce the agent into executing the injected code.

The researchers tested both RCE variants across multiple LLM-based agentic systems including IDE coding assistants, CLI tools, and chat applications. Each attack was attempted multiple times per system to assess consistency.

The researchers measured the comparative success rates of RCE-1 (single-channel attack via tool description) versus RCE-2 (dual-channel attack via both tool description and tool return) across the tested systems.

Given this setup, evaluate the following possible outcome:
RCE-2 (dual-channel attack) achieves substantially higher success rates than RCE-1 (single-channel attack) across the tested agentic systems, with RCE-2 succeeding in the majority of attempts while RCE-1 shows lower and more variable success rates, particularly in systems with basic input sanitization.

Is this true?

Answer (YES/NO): YES